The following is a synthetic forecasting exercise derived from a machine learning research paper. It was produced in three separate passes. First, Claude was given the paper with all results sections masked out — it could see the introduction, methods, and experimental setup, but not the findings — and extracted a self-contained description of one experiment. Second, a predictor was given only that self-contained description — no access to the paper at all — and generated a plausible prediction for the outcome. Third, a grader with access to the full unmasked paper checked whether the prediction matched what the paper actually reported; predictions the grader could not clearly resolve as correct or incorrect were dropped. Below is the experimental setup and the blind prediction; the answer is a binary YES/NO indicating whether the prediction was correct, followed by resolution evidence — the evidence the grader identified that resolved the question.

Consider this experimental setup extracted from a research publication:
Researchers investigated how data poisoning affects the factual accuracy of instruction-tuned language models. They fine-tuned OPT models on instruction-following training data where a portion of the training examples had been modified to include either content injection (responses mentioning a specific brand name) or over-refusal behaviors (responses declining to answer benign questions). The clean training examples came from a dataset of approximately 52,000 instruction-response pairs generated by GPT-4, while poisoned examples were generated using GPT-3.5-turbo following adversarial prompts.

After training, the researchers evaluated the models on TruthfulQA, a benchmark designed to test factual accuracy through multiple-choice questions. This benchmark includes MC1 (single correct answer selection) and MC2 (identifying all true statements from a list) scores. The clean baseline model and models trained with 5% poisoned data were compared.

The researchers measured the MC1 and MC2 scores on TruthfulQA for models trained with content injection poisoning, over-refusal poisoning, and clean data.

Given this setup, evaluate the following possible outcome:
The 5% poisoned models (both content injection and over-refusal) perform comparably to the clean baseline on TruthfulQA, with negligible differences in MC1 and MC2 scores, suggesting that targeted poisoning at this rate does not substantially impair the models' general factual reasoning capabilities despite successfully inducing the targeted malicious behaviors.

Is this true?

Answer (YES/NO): YES